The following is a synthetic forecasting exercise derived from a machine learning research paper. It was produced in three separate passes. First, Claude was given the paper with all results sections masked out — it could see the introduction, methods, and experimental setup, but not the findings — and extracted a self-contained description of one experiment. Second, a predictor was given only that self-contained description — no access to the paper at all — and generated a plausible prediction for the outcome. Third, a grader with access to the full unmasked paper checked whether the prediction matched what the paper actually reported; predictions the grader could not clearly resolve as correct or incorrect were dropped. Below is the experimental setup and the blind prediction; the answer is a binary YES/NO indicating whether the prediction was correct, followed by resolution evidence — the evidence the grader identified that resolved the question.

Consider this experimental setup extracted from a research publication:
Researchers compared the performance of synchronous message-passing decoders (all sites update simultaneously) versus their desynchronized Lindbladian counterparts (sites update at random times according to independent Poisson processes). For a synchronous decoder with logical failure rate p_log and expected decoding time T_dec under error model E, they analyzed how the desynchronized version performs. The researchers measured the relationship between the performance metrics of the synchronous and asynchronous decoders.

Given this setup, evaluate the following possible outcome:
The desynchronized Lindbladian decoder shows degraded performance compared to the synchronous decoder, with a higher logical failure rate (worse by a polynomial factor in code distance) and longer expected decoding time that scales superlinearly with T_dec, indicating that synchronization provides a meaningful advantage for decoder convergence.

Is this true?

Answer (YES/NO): NO